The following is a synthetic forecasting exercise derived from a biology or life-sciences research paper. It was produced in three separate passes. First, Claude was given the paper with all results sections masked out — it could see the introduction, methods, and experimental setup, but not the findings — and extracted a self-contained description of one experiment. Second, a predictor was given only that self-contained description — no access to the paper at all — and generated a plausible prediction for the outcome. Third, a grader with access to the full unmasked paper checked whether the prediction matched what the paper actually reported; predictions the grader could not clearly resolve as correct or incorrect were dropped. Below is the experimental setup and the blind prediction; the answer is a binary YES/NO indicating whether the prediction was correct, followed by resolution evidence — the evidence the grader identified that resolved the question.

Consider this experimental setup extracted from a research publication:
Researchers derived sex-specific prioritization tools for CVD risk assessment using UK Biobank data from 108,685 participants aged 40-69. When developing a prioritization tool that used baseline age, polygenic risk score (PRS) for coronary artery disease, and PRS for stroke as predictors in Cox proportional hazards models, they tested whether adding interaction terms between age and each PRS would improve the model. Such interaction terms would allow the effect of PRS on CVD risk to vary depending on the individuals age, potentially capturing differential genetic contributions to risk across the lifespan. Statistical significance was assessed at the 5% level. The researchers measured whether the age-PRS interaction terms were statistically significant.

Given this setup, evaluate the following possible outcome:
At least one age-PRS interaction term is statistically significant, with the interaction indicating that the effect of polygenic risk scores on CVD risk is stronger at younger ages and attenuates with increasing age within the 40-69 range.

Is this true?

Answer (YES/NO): NO